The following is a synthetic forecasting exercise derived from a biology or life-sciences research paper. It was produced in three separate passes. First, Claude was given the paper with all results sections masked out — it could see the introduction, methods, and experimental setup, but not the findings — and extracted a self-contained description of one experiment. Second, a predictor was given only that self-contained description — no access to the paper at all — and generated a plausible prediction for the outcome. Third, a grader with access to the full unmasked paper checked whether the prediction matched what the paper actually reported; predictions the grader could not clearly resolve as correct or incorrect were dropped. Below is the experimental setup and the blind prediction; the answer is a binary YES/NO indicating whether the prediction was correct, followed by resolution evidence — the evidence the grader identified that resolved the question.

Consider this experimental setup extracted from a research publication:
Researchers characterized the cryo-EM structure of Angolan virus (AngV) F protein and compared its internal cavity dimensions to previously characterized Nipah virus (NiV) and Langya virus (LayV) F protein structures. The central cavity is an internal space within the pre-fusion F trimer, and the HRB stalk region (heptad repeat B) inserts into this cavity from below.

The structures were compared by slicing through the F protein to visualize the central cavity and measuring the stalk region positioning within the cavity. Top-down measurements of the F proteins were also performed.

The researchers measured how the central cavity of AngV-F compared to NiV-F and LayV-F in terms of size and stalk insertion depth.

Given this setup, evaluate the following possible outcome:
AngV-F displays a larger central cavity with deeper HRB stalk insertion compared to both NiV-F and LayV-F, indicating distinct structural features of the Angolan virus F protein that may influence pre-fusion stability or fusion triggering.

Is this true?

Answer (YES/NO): NO